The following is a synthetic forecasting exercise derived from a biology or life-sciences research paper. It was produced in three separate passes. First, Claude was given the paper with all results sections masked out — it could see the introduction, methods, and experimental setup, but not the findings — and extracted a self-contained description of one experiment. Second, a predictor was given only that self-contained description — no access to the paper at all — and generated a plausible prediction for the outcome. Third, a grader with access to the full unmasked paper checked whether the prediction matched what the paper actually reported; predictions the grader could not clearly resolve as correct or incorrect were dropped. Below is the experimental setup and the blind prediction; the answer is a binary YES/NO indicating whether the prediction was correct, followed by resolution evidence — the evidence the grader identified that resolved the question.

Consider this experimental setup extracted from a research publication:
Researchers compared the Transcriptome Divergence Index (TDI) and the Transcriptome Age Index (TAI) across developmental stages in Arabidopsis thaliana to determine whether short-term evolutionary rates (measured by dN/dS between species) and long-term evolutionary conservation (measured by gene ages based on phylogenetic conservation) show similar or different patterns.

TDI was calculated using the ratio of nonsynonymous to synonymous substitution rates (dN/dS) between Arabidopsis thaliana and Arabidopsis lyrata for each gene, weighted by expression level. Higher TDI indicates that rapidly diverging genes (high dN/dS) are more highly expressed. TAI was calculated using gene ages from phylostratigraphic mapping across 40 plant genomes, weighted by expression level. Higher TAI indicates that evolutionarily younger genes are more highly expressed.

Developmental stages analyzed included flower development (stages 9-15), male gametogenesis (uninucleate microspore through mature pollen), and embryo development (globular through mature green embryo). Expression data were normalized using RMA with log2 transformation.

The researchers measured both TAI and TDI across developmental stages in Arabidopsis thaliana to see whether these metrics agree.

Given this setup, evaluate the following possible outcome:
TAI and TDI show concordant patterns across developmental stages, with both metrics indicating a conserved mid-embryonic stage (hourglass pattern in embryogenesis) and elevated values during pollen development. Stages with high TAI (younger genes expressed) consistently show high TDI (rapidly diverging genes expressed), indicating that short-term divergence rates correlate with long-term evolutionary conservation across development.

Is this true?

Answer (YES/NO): NO